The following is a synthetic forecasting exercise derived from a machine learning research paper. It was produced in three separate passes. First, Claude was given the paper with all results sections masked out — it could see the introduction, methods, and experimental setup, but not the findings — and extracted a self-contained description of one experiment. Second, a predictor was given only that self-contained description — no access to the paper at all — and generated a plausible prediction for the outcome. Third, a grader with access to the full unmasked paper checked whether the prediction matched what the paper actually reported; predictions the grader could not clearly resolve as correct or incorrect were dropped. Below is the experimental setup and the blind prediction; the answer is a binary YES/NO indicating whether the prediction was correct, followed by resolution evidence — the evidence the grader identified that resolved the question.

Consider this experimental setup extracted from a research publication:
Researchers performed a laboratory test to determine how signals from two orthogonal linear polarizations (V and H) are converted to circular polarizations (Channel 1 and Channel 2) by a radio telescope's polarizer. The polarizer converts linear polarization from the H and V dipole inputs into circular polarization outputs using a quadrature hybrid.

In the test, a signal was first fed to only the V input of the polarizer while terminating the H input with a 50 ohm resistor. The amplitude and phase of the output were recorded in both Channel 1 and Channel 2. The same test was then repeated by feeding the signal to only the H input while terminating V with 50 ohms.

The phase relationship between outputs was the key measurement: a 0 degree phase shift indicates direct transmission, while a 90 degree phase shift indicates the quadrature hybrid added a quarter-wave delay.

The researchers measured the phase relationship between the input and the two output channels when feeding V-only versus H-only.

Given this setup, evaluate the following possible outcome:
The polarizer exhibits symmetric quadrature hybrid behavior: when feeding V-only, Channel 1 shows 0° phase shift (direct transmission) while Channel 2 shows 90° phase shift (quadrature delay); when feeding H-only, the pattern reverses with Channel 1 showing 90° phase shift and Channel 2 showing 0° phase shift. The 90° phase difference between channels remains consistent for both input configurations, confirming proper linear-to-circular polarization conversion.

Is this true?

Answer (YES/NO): YES